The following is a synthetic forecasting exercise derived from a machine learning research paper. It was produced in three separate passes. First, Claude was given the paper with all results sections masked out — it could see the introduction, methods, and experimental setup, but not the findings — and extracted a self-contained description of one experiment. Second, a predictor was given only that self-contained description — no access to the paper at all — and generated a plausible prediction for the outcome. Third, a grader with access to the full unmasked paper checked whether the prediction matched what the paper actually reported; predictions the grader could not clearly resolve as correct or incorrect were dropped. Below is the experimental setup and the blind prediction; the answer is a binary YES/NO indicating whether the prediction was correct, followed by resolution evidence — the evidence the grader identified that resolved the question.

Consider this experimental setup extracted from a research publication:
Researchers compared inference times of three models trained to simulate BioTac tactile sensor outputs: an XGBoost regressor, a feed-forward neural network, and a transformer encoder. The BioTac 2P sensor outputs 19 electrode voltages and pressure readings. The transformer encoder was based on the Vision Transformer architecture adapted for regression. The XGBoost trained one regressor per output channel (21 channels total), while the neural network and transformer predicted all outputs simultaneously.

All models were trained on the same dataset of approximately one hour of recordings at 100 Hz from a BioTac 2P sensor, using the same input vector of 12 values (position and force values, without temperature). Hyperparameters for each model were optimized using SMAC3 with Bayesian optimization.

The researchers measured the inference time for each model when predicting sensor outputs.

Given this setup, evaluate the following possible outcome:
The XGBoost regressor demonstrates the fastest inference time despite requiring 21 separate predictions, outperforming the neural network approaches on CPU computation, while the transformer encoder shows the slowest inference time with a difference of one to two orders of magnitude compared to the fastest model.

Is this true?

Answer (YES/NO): NO